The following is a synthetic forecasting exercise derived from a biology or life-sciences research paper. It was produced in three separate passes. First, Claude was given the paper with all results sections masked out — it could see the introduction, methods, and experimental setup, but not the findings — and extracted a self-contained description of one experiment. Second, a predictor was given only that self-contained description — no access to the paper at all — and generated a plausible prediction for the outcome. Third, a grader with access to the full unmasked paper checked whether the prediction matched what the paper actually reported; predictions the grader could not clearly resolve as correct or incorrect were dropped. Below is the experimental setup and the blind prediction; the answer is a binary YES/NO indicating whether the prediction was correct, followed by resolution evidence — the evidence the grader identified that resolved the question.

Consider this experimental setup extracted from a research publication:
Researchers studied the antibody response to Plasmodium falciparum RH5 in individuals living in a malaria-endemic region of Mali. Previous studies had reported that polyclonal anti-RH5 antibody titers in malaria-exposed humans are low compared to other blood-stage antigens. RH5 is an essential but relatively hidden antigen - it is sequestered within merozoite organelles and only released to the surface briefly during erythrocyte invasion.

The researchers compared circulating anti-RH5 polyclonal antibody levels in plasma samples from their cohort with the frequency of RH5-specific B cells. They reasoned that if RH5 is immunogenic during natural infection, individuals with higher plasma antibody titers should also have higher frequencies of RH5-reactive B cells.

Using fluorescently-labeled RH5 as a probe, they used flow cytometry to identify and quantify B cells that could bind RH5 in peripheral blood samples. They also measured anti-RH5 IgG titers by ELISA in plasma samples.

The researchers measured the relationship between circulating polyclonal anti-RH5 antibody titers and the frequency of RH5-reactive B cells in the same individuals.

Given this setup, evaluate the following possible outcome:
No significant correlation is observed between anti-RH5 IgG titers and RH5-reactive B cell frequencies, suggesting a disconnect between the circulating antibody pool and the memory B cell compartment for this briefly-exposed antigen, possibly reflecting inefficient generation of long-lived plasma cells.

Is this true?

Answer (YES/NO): YES